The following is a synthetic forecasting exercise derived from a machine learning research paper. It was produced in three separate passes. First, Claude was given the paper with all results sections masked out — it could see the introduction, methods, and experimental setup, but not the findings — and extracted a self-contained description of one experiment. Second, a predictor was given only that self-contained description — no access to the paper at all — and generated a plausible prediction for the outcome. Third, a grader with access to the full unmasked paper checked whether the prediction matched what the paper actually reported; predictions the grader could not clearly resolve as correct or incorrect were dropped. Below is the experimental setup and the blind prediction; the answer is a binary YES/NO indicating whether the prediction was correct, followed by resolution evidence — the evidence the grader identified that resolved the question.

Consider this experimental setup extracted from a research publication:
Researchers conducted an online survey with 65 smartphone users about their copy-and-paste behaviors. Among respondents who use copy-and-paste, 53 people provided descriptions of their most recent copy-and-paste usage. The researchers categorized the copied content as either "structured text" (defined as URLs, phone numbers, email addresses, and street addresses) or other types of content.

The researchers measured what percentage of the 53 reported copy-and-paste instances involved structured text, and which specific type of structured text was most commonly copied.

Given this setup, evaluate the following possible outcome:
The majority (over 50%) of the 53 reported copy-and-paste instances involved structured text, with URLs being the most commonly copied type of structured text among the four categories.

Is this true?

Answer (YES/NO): NO